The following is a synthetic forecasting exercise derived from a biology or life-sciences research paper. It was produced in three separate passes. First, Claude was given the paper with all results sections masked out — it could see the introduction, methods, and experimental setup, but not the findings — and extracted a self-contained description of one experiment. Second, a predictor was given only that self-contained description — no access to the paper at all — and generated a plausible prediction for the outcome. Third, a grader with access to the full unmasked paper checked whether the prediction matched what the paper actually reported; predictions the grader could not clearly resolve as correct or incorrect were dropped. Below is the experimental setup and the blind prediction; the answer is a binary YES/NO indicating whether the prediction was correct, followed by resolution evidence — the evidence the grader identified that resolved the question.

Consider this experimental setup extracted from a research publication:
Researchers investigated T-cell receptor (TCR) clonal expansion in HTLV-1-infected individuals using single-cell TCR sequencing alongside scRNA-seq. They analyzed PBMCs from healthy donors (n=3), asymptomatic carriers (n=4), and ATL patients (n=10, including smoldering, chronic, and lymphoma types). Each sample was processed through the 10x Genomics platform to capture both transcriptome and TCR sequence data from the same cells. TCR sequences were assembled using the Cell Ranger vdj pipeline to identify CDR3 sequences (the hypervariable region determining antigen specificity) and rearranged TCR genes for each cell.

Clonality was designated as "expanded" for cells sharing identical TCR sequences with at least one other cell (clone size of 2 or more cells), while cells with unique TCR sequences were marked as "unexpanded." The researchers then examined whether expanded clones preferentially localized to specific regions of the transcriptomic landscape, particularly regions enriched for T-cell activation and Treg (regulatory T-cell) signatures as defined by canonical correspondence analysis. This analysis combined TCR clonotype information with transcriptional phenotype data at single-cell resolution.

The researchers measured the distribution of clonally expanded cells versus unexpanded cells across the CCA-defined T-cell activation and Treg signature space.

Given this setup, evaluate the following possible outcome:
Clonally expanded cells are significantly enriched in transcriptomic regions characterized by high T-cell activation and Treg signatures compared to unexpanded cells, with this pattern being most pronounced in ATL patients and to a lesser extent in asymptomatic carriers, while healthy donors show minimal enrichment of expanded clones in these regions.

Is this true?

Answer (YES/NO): YES